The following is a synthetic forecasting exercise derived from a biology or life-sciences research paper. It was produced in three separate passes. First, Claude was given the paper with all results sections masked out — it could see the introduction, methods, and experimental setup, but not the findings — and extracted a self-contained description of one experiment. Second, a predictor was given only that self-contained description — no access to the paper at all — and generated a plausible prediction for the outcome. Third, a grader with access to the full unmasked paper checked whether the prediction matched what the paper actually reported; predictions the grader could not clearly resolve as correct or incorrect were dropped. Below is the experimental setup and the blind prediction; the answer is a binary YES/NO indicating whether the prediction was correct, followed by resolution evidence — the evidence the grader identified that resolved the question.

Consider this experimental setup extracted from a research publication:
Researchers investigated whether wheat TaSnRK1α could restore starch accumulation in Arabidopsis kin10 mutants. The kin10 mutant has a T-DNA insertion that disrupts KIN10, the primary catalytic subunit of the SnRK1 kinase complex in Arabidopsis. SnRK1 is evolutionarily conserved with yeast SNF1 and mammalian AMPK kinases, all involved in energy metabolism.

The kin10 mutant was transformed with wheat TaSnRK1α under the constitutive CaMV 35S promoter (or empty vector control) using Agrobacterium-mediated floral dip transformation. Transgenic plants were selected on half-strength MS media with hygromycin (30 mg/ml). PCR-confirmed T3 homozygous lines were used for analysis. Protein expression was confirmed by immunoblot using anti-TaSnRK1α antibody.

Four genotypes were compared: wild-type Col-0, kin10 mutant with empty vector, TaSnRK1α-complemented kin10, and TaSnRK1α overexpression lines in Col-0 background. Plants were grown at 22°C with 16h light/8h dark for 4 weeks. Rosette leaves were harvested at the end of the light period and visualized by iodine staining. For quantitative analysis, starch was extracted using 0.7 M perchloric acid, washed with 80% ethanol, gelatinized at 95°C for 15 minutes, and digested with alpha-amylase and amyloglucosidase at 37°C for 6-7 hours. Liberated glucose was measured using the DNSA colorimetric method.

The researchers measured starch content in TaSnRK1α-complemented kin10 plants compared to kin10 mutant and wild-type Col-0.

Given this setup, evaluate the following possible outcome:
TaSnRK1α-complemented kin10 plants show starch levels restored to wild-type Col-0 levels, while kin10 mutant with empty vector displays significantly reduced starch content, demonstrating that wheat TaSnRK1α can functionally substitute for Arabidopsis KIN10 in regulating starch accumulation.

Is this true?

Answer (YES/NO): YES